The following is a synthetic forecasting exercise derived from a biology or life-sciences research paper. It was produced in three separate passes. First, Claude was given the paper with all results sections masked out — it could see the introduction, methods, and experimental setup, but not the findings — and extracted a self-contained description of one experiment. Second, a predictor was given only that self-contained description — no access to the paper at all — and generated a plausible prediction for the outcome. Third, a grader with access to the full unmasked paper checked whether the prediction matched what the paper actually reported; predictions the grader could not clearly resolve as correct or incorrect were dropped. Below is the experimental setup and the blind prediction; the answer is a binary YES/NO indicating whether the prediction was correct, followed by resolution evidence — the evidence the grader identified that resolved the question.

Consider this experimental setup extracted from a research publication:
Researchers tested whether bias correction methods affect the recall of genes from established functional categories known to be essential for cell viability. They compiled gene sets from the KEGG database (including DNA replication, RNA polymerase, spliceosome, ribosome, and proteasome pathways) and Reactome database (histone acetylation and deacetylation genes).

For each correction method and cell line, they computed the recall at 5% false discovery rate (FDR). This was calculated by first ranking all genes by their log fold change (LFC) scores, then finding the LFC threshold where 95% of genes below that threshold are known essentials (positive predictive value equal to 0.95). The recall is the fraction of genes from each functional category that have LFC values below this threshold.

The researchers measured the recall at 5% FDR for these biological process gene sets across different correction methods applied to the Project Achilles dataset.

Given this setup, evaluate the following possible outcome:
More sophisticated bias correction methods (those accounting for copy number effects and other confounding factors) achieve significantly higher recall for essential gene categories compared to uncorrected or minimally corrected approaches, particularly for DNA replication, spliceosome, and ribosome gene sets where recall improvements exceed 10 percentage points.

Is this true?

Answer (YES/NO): NO